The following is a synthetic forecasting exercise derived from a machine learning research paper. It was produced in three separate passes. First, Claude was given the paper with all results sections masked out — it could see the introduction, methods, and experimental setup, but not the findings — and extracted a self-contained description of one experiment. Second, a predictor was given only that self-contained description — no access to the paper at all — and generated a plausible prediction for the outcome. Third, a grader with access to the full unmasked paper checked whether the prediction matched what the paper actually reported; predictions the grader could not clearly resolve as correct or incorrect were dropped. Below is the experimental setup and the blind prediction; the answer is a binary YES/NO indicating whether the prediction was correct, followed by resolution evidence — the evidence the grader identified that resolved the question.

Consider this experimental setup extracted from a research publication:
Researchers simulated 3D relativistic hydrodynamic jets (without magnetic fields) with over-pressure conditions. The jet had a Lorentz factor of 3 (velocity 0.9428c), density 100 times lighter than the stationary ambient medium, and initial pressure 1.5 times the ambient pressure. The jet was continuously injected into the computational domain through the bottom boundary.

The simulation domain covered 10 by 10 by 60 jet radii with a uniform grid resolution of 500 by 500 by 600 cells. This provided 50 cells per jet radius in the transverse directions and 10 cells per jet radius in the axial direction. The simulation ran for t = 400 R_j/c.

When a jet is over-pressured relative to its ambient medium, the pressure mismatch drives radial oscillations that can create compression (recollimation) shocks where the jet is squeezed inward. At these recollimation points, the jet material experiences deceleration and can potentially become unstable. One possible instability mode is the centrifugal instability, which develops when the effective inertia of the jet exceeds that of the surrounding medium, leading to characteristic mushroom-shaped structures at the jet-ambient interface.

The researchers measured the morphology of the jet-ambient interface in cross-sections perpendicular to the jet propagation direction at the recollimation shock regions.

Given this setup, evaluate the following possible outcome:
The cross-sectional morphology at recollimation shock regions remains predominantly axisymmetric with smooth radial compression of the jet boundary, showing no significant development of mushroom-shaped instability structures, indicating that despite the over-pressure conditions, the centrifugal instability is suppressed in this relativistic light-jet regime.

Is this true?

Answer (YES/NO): NO